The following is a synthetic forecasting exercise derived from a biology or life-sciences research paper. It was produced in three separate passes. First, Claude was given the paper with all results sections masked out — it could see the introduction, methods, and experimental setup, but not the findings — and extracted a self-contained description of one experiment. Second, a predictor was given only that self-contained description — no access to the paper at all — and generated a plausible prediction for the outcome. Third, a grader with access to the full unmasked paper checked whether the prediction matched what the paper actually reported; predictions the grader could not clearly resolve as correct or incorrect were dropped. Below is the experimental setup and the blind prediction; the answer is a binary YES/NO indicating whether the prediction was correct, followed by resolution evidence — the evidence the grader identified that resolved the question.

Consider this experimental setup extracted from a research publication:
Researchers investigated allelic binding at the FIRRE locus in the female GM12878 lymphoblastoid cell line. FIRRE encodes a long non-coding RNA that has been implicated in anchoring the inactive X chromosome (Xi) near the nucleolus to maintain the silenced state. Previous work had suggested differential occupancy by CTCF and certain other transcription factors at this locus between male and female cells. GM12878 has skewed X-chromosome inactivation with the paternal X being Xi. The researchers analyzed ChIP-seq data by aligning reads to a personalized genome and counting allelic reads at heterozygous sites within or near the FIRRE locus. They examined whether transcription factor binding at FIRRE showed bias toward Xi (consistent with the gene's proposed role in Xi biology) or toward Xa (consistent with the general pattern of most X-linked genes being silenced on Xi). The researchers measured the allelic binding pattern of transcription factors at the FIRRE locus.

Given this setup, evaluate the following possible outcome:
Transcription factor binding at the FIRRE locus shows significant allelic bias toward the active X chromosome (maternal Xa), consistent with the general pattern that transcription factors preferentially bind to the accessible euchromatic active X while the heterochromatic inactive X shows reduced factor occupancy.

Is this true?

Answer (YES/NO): NO